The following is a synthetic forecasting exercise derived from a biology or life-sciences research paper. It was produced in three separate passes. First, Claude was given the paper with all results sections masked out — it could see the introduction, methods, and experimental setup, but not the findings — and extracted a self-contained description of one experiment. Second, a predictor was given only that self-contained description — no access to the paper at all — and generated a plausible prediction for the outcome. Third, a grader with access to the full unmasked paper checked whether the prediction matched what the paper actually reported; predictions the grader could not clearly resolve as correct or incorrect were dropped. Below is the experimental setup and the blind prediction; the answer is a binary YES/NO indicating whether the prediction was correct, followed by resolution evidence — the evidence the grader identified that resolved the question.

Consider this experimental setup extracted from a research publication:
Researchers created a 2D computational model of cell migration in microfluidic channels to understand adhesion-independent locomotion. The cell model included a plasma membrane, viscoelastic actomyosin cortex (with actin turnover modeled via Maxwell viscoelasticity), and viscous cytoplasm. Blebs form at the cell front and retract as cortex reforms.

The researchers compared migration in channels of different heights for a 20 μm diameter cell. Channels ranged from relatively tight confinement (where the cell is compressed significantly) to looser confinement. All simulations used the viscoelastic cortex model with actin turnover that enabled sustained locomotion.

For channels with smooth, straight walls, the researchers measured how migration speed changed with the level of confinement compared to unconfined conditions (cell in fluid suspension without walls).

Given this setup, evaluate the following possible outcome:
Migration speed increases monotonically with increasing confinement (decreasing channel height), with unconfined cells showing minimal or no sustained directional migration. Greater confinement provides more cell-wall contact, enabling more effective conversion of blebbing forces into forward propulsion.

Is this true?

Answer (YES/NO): NO